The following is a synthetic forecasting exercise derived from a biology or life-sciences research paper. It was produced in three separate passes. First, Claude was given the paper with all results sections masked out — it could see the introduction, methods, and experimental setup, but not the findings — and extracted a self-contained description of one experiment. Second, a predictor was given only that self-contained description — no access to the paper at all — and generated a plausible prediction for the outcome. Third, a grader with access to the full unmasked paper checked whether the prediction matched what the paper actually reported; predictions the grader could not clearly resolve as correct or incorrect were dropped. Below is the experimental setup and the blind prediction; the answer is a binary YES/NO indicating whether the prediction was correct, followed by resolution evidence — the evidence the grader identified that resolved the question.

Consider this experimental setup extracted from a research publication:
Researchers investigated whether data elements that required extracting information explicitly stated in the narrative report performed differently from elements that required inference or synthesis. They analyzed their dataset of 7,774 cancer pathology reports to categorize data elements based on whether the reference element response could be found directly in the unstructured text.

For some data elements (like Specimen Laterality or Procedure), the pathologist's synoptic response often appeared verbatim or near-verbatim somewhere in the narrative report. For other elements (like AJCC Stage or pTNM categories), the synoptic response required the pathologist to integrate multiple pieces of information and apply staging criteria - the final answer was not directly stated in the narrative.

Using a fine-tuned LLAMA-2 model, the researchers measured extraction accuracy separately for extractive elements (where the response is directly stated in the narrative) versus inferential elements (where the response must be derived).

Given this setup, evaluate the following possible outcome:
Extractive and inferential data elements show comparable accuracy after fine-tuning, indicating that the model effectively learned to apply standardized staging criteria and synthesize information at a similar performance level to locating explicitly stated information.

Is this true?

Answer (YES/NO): NO